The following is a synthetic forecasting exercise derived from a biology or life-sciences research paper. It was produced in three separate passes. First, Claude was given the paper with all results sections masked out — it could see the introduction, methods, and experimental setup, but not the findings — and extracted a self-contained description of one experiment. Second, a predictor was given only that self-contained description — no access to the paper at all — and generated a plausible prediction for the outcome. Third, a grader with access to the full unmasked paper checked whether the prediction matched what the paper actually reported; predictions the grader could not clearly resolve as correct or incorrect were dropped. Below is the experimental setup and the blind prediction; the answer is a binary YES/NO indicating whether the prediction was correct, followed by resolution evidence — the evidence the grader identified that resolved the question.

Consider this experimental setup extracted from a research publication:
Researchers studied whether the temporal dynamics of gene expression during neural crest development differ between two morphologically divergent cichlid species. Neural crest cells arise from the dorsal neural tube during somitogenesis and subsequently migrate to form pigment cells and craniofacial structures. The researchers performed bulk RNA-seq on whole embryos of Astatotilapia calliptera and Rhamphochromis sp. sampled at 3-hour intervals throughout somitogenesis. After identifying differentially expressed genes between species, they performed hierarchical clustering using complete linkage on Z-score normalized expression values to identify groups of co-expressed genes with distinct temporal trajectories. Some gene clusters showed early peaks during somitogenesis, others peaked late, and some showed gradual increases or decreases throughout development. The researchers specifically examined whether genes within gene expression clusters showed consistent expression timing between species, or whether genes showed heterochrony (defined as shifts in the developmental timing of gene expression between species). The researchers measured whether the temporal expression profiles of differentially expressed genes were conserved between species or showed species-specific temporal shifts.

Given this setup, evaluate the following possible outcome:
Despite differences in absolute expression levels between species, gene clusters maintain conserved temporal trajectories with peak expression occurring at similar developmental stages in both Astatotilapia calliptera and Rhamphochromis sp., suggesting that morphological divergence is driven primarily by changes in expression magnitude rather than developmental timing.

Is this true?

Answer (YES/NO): NO